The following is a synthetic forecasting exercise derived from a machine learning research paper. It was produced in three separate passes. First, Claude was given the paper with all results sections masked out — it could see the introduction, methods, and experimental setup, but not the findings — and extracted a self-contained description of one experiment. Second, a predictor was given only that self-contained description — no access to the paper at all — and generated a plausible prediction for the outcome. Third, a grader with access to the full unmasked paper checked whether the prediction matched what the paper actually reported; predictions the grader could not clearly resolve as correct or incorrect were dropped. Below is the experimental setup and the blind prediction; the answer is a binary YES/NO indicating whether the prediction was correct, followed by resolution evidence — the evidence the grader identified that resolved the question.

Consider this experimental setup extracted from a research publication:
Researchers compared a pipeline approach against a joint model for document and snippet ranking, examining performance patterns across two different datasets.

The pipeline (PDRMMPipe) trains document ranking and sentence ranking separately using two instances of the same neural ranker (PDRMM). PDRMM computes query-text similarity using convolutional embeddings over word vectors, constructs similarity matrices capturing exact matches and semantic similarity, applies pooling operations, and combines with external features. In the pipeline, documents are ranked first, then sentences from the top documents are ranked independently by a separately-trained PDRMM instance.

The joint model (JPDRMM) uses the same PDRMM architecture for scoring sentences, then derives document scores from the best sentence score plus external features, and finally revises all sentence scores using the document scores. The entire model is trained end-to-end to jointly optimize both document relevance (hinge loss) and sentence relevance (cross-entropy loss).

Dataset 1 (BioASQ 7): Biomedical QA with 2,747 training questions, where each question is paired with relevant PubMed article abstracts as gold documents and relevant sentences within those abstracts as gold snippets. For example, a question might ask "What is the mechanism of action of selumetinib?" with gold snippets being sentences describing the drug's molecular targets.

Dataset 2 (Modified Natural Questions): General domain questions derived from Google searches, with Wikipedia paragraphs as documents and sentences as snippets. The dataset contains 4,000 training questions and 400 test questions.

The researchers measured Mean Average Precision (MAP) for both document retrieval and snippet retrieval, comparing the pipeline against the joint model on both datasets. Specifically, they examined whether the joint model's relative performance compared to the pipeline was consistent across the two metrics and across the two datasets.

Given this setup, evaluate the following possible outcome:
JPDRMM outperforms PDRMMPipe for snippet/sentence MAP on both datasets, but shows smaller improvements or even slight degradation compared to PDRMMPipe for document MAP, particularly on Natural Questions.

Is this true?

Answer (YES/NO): YES